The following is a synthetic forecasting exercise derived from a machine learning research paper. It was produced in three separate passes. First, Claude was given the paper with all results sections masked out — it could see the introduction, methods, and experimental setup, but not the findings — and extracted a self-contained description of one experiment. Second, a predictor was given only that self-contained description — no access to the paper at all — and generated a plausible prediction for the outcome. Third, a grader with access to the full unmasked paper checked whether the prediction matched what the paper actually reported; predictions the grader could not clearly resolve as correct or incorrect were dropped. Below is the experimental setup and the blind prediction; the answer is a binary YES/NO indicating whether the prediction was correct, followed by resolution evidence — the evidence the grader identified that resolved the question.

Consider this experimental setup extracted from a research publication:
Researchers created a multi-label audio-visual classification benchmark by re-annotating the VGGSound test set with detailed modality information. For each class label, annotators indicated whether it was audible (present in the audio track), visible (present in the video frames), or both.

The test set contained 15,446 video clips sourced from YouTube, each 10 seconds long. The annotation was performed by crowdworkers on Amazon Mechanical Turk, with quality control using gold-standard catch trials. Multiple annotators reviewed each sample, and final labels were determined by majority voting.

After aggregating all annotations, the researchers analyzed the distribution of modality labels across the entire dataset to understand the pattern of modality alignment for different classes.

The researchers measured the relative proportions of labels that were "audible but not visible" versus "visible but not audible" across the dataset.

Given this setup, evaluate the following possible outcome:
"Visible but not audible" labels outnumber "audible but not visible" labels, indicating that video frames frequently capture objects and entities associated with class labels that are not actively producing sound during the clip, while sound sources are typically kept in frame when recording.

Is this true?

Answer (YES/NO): NO